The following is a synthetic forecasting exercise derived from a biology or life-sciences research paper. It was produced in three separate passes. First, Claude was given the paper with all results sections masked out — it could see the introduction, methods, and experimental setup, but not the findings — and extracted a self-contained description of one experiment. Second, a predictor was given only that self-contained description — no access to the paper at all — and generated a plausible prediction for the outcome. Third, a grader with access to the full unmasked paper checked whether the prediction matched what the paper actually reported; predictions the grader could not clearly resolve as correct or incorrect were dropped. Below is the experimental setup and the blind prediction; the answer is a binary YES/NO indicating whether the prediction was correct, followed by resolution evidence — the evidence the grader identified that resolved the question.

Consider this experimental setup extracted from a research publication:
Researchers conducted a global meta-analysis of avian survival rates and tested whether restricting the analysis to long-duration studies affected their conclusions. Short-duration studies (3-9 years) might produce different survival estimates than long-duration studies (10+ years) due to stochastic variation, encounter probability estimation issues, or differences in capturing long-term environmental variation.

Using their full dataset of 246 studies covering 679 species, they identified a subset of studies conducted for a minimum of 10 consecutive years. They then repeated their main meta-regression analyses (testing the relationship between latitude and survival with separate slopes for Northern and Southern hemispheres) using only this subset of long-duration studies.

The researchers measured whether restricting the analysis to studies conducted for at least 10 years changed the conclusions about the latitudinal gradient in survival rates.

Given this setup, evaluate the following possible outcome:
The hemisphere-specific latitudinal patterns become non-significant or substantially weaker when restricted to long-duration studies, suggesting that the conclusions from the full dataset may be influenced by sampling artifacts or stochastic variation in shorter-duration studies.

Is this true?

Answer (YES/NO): NO